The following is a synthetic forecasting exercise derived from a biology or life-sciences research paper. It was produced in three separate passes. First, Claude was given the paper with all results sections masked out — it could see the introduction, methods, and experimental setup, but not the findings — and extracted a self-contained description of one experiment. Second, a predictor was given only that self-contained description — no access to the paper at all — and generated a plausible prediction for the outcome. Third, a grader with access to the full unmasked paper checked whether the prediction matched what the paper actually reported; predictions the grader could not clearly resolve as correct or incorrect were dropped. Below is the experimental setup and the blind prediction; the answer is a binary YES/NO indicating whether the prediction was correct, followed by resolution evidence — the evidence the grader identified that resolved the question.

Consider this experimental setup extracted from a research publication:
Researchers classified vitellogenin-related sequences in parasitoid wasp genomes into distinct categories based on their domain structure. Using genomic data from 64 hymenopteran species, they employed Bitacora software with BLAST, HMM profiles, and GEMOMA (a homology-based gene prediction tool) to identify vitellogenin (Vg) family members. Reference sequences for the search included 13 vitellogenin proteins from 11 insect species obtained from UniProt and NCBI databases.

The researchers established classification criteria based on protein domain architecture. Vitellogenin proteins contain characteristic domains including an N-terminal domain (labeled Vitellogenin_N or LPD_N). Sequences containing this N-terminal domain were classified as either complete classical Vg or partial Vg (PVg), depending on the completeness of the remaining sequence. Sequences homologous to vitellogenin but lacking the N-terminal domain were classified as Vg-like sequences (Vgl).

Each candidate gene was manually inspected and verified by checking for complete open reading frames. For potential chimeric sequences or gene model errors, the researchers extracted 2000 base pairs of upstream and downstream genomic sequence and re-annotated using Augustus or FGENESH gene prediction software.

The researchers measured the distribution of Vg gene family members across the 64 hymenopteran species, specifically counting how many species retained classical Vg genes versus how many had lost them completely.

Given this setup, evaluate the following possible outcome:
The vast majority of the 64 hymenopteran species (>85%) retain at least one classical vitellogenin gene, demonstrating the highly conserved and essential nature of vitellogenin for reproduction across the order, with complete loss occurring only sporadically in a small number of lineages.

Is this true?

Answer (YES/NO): NO